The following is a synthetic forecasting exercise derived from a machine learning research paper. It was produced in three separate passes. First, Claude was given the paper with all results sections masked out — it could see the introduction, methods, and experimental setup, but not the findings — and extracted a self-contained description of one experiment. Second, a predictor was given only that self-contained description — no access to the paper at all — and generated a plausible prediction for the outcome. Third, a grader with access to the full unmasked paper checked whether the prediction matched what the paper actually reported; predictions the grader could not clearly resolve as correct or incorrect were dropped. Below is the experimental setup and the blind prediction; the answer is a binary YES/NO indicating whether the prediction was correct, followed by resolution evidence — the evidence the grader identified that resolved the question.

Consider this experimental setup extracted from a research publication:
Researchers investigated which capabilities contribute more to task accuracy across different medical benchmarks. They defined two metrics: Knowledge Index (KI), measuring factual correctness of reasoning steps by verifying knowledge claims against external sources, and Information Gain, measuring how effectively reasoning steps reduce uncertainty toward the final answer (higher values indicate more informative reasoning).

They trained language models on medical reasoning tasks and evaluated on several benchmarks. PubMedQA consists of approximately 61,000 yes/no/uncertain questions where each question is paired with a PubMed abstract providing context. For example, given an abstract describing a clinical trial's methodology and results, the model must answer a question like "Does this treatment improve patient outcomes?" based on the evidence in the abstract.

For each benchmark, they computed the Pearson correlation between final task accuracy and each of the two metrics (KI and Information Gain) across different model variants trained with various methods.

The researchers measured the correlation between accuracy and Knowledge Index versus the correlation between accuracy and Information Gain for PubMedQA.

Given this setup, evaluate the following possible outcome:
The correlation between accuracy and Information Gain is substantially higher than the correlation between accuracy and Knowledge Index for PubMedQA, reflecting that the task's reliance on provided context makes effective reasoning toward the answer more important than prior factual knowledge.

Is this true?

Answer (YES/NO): NO